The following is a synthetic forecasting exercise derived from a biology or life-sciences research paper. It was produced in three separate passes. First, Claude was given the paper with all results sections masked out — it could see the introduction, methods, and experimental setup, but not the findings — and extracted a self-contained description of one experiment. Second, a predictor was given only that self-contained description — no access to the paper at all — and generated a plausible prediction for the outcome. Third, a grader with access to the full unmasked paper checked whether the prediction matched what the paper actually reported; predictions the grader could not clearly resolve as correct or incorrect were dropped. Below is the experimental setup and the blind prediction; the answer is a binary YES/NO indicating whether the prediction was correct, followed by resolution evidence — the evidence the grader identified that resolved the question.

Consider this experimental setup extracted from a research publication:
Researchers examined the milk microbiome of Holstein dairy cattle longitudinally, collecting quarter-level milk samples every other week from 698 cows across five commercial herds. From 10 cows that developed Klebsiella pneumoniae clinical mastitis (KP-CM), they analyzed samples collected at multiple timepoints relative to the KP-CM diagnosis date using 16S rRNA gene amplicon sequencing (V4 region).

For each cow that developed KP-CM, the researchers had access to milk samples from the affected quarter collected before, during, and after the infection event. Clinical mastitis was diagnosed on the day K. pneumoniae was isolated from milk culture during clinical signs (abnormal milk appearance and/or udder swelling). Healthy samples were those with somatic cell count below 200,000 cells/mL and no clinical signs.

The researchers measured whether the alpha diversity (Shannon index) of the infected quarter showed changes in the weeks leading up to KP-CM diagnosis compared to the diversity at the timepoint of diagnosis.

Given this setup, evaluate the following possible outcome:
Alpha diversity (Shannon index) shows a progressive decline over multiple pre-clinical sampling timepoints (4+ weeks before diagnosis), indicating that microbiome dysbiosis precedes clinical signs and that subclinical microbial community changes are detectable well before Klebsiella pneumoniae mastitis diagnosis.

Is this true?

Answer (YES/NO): NO